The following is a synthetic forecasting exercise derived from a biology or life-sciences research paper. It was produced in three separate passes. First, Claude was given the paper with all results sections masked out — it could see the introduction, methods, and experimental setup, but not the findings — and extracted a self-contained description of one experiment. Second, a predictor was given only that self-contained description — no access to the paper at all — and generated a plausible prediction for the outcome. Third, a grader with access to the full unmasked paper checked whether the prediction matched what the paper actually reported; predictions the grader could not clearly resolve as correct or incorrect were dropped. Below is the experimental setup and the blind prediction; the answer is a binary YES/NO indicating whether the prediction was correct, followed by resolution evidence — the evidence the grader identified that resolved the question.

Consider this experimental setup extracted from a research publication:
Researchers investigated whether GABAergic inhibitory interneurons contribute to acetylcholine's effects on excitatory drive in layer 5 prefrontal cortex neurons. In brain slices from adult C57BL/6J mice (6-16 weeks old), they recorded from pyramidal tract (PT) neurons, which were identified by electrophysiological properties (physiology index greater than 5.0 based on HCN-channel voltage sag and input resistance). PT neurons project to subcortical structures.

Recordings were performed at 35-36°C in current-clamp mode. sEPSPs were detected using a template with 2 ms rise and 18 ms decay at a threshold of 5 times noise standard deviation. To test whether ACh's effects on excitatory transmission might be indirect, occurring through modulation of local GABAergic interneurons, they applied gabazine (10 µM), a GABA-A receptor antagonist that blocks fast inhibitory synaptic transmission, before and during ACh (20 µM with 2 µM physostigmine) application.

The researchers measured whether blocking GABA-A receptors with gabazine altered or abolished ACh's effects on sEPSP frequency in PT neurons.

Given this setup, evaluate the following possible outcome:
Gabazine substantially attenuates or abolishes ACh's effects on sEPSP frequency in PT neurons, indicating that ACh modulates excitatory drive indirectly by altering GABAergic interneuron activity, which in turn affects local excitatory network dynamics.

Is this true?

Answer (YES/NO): NO